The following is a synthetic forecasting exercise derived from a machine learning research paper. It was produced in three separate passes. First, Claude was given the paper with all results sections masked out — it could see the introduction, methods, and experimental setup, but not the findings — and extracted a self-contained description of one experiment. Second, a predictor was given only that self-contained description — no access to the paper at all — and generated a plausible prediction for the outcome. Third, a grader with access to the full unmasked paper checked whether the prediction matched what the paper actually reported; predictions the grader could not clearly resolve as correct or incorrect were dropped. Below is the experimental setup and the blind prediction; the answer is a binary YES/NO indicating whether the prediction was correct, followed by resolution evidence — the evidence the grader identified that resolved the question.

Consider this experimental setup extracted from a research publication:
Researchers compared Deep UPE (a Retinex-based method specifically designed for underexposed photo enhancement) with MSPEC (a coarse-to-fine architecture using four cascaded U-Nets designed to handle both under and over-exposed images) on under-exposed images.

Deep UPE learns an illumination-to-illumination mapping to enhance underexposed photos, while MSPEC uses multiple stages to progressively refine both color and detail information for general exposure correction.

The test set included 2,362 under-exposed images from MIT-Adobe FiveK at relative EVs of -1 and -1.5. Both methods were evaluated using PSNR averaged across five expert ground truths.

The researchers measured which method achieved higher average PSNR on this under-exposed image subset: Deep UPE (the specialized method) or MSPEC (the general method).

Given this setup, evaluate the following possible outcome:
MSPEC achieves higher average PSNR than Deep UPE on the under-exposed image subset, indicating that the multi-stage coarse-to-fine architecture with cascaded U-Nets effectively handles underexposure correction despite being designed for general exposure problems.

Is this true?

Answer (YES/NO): YES